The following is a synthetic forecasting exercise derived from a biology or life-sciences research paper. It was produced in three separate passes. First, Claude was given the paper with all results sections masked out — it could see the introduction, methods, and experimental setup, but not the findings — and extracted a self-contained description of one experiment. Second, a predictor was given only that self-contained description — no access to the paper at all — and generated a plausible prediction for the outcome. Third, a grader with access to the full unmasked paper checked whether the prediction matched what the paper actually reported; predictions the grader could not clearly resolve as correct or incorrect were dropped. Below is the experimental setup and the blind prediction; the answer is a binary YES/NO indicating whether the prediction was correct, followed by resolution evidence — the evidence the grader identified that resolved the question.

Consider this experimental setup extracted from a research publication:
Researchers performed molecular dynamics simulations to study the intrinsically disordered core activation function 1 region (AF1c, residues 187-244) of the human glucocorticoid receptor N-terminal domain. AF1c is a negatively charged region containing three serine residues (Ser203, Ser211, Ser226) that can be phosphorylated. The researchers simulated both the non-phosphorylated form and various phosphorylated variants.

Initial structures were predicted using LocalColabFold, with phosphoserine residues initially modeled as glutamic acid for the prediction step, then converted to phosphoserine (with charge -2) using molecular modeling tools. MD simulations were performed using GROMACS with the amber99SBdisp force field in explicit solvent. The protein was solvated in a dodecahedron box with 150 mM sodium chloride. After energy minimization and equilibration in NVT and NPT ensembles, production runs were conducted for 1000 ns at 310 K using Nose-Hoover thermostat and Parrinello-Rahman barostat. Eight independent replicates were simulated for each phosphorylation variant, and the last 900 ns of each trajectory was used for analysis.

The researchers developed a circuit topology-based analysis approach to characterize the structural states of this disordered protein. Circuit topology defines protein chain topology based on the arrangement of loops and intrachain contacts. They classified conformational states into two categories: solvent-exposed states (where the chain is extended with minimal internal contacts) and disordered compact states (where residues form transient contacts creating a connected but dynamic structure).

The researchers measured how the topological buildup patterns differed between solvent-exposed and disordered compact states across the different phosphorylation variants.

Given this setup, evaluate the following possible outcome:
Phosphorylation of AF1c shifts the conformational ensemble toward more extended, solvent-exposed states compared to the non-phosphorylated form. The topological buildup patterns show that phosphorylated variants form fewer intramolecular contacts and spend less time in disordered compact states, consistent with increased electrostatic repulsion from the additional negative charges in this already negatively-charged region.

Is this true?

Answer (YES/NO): NO